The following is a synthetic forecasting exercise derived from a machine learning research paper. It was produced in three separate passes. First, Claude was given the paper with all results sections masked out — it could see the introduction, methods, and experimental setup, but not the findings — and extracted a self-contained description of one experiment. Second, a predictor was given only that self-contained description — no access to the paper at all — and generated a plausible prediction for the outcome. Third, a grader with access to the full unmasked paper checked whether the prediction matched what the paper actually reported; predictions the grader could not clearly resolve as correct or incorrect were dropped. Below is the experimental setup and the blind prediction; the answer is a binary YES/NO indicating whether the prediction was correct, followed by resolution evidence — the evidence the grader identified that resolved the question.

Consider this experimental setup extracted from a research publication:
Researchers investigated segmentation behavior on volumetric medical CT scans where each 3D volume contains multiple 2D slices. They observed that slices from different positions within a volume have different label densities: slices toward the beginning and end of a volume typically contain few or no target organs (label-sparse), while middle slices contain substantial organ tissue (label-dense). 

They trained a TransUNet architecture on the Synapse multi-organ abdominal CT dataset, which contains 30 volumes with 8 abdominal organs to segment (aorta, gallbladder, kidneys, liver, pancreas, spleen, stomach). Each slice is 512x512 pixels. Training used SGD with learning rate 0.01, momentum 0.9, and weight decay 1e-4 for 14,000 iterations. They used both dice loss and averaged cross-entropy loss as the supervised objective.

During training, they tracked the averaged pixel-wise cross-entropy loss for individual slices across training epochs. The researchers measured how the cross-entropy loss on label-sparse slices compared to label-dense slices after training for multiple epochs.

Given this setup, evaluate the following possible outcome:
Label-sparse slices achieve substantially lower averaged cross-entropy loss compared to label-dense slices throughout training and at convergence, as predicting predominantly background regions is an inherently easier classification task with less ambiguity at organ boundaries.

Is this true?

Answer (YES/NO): YES